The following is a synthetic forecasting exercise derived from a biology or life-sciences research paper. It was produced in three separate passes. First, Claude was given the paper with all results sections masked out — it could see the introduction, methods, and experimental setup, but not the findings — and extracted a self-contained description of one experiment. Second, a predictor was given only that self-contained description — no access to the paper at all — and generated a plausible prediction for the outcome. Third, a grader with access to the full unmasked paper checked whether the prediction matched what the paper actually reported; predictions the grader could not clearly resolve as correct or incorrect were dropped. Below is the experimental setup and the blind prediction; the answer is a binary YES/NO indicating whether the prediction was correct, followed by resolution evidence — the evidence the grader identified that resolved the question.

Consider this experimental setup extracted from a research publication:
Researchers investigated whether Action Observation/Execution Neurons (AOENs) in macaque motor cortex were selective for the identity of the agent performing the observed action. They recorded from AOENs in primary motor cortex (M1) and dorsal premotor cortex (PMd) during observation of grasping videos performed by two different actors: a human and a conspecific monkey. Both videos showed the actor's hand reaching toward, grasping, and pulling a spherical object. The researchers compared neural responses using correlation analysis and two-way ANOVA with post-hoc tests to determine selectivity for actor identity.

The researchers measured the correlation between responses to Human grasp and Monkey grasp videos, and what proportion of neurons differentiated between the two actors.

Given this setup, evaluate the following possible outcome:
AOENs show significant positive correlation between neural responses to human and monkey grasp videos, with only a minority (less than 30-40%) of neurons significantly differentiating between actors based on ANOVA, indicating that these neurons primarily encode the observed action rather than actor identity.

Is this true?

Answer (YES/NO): YES